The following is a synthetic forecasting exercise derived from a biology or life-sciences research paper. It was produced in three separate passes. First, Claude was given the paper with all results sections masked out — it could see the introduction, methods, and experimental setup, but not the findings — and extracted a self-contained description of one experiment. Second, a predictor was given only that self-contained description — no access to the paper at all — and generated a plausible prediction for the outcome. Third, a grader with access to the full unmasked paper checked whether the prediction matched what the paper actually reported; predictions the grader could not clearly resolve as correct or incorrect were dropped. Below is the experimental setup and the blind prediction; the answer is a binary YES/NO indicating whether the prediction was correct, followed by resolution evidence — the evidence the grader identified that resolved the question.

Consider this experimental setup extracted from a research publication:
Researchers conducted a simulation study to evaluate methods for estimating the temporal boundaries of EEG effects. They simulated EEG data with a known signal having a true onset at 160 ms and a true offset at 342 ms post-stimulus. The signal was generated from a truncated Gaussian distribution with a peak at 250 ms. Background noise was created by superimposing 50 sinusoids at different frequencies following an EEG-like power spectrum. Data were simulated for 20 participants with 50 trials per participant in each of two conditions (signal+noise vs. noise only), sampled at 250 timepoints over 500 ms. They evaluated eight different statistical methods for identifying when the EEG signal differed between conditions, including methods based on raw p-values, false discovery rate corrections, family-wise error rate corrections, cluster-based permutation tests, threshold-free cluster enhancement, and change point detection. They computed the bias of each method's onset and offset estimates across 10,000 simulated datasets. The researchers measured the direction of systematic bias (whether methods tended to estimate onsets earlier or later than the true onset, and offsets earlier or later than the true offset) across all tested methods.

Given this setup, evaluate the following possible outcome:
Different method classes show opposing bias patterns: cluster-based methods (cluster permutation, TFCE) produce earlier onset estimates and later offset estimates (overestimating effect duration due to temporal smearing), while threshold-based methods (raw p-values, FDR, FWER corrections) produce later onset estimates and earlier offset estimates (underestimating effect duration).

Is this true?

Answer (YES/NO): NO